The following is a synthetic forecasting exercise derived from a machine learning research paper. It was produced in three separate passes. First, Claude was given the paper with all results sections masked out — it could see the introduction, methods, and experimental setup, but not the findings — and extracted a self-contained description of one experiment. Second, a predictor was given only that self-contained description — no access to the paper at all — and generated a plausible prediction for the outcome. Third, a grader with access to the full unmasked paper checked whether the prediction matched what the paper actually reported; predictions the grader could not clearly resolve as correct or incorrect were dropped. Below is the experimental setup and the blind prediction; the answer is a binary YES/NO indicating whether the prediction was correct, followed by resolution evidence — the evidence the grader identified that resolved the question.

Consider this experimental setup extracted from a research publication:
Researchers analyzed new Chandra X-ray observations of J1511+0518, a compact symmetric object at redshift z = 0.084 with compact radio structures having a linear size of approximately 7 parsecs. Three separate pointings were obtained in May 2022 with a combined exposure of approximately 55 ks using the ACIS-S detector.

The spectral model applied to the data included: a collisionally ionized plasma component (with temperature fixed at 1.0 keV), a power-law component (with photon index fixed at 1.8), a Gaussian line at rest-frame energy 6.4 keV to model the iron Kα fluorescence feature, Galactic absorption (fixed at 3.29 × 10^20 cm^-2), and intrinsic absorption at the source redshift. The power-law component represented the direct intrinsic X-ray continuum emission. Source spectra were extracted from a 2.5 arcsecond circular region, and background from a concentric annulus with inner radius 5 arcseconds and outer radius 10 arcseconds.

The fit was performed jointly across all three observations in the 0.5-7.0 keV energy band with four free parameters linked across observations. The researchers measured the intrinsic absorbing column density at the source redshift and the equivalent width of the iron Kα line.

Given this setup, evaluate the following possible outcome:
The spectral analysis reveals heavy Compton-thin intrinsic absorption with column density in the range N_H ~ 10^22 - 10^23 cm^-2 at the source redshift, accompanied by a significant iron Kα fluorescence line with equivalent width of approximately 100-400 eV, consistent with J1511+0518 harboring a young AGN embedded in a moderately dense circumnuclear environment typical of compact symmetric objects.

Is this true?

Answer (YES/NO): NO